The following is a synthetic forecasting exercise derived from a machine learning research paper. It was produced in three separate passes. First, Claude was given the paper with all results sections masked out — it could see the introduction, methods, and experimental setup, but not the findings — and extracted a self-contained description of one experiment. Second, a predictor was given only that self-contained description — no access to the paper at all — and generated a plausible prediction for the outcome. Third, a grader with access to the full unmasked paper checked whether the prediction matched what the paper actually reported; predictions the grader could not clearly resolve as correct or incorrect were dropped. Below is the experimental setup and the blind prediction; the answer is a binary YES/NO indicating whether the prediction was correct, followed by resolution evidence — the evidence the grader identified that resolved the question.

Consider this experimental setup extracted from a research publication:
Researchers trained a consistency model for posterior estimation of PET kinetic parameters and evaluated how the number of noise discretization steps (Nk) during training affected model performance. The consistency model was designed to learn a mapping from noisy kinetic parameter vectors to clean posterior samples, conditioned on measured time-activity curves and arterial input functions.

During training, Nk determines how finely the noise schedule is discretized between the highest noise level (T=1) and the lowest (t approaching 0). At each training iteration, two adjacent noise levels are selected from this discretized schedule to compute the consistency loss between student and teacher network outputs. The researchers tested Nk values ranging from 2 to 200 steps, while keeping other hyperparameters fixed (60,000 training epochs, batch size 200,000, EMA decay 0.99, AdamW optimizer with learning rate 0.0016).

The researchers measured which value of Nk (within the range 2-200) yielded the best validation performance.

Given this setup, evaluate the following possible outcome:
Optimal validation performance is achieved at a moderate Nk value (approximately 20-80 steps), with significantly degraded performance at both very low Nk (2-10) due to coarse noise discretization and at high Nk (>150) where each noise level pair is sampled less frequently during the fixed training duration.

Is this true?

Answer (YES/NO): NO